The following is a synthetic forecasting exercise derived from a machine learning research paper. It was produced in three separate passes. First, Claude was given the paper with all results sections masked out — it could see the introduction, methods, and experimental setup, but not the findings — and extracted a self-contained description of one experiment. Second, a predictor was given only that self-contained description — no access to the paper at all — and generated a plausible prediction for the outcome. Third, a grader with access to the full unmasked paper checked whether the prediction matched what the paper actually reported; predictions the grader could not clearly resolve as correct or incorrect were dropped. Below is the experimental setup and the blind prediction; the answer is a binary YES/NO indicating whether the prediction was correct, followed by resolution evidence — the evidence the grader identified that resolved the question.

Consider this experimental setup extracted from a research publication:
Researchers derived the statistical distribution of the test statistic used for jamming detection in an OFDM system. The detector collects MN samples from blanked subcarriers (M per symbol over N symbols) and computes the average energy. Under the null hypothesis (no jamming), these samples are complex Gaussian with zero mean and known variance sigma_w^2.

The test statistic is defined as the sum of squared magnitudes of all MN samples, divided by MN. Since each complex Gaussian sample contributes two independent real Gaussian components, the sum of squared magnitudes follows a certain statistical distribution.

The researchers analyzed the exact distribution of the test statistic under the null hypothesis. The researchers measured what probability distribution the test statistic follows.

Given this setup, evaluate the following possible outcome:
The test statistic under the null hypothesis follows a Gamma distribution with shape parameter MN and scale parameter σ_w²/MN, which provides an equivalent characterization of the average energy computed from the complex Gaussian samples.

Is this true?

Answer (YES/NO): YES